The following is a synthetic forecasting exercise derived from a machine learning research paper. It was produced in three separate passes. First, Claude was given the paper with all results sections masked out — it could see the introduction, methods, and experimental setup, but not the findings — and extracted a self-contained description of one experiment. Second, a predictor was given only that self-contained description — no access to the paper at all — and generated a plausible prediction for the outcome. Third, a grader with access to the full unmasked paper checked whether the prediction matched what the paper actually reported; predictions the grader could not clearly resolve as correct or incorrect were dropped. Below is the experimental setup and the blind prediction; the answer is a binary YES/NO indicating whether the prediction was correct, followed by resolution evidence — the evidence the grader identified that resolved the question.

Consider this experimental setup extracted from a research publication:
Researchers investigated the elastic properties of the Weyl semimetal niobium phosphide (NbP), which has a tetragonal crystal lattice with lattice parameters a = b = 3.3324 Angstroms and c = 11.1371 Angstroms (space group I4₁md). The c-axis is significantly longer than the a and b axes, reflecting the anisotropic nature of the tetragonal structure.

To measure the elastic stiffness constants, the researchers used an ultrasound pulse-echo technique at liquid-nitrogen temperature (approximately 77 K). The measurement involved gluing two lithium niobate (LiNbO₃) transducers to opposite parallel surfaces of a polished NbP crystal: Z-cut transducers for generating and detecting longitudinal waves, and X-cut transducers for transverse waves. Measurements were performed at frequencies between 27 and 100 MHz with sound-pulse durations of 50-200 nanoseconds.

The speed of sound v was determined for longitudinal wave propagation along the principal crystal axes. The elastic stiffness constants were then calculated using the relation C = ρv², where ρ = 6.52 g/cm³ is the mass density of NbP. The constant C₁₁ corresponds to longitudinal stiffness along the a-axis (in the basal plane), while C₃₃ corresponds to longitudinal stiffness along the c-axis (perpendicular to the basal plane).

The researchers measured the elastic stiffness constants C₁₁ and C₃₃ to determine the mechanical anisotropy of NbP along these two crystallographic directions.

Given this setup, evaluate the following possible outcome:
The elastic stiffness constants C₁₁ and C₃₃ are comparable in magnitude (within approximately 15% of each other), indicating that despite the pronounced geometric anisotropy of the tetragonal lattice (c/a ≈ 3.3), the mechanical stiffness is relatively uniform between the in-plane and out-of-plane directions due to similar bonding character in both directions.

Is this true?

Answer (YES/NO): NO